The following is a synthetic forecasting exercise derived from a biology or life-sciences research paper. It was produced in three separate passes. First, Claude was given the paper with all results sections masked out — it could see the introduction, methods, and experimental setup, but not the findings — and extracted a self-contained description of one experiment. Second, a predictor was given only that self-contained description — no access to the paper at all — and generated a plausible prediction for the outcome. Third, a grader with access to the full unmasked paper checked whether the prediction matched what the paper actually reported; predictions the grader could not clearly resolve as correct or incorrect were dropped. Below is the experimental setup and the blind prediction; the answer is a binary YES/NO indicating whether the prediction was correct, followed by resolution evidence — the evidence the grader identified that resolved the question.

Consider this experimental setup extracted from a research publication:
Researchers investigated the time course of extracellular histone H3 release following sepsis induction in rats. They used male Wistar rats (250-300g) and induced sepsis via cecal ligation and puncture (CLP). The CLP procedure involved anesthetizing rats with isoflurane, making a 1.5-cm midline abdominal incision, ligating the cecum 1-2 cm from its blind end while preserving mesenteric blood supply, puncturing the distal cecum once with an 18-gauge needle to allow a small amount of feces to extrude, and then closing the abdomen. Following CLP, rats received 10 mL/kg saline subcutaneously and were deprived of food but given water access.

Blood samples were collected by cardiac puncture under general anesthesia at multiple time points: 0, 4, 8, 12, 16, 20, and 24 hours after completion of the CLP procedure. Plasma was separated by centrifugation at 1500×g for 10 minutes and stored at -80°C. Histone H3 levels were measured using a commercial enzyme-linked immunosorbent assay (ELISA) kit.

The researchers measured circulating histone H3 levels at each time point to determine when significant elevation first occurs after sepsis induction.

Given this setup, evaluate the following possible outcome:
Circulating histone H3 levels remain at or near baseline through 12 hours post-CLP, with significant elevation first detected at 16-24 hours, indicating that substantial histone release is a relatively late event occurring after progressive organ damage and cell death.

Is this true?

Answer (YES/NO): YES